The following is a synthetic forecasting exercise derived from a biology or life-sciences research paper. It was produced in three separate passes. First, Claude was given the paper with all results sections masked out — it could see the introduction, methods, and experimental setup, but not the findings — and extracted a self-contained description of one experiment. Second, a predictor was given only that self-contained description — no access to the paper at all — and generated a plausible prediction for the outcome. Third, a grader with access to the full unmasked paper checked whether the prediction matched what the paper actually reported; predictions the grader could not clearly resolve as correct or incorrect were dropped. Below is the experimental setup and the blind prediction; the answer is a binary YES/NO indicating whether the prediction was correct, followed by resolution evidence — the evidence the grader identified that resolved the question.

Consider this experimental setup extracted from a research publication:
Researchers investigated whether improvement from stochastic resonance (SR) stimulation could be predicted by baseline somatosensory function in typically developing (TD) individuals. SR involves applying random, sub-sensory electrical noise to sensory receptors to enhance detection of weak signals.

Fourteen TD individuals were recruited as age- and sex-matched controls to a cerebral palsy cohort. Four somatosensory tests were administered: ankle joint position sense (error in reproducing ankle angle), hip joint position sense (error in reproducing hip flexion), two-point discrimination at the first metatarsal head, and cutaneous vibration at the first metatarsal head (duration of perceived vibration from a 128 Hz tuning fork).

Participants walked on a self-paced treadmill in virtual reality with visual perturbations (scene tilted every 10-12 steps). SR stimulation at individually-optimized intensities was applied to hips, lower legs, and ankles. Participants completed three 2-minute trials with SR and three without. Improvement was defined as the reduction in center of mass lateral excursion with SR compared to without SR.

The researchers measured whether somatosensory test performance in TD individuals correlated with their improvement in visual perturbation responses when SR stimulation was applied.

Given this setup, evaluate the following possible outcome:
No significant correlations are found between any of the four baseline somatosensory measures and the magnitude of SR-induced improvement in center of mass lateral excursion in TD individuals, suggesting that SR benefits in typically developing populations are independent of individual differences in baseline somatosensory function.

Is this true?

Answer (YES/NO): YES